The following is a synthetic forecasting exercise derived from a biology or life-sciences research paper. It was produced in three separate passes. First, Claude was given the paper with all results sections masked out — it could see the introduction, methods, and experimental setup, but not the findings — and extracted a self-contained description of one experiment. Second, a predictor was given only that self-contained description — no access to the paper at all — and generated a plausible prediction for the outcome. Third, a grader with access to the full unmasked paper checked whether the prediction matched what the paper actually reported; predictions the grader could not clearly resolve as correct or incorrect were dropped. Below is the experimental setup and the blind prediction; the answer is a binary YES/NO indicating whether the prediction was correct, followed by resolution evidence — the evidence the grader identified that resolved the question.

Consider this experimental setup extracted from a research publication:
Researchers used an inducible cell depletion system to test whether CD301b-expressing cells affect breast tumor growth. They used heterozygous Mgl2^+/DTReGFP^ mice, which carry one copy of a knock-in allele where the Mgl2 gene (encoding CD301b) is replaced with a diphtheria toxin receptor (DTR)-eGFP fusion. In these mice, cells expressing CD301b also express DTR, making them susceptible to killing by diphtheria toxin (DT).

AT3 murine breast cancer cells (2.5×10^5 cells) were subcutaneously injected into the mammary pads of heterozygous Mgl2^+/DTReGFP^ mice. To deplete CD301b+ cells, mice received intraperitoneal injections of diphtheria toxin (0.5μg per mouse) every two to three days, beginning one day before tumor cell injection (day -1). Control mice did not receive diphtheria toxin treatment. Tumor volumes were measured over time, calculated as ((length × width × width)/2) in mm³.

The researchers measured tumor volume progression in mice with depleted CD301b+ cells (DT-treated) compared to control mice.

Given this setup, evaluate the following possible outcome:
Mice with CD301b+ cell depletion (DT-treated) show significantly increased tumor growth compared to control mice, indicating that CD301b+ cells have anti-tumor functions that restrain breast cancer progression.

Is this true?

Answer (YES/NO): NO